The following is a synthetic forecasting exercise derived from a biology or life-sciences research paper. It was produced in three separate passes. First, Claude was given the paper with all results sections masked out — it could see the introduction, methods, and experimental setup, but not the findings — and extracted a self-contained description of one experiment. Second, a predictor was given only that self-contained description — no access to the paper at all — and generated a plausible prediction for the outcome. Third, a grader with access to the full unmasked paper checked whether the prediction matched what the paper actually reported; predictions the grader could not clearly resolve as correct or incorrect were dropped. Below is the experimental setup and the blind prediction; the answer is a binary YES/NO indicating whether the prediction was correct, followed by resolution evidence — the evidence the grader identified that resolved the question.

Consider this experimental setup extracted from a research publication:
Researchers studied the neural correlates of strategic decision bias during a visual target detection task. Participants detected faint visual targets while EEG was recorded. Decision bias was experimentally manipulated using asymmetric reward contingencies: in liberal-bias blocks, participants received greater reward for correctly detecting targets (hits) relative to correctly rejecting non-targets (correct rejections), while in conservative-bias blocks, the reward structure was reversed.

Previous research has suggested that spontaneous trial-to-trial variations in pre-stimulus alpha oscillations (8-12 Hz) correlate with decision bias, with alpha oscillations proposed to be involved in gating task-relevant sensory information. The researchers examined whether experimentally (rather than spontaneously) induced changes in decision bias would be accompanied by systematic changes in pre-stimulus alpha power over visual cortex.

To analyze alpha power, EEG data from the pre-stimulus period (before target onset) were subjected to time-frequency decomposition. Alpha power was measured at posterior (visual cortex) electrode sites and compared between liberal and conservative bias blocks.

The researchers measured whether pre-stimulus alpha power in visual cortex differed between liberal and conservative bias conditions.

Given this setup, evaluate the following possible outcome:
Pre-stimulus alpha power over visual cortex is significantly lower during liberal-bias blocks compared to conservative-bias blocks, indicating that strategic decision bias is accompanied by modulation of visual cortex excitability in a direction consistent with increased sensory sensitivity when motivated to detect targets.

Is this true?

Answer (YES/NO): NO